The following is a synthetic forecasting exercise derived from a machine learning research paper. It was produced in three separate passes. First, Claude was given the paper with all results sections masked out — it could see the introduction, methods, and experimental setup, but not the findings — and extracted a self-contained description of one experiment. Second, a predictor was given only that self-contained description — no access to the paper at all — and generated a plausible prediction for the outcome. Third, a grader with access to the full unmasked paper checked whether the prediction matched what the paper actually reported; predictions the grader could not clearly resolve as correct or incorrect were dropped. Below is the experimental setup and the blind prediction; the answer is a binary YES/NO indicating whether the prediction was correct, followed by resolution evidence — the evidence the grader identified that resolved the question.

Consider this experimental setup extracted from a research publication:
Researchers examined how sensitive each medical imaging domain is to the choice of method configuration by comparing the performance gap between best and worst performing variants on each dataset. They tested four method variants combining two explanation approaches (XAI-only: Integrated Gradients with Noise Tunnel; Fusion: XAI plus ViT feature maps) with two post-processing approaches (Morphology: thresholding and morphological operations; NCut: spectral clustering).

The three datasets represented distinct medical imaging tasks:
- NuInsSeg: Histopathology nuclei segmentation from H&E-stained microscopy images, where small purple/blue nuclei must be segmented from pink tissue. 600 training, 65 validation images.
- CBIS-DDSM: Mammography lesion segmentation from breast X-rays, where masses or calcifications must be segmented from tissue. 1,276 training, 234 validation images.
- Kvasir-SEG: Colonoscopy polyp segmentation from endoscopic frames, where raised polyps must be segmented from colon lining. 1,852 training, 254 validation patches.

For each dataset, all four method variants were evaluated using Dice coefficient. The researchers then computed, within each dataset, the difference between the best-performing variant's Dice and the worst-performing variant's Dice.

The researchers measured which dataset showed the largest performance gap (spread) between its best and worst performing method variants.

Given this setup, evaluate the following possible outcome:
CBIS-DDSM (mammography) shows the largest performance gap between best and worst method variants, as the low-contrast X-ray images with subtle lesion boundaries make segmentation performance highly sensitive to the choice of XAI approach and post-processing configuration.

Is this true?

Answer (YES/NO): YES